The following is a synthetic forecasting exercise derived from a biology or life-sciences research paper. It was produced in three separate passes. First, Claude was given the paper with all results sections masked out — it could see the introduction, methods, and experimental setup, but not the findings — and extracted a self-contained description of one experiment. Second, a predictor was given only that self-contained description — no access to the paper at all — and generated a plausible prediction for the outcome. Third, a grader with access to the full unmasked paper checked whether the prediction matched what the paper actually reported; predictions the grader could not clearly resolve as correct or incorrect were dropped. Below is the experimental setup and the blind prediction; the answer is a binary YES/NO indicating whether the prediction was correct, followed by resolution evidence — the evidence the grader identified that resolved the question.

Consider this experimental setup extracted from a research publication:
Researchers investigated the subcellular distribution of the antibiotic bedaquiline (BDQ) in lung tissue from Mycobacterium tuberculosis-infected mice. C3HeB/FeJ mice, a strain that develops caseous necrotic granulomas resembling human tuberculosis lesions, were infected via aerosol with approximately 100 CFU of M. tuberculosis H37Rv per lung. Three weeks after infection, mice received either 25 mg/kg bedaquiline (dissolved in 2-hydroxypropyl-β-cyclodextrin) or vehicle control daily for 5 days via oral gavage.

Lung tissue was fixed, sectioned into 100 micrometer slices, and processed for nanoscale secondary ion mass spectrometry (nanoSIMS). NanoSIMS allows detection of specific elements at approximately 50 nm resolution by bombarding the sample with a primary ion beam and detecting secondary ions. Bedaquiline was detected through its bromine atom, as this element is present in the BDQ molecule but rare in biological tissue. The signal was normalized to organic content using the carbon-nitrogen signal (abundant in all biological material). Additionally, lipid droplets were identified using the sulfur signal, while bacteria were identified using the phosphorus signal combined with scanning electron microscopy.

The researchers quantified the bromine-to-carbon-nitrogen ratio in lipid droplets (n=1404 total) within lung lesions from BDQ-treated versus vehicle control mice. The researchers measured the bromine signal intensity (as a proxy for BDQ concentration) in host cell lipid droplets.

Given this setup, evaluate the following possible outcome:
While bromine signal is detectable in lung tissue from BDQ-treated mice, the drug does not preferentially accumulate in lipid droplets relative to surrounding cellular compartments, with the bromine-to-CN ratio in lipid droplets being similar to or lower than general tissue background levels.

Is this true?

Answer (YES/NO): NO